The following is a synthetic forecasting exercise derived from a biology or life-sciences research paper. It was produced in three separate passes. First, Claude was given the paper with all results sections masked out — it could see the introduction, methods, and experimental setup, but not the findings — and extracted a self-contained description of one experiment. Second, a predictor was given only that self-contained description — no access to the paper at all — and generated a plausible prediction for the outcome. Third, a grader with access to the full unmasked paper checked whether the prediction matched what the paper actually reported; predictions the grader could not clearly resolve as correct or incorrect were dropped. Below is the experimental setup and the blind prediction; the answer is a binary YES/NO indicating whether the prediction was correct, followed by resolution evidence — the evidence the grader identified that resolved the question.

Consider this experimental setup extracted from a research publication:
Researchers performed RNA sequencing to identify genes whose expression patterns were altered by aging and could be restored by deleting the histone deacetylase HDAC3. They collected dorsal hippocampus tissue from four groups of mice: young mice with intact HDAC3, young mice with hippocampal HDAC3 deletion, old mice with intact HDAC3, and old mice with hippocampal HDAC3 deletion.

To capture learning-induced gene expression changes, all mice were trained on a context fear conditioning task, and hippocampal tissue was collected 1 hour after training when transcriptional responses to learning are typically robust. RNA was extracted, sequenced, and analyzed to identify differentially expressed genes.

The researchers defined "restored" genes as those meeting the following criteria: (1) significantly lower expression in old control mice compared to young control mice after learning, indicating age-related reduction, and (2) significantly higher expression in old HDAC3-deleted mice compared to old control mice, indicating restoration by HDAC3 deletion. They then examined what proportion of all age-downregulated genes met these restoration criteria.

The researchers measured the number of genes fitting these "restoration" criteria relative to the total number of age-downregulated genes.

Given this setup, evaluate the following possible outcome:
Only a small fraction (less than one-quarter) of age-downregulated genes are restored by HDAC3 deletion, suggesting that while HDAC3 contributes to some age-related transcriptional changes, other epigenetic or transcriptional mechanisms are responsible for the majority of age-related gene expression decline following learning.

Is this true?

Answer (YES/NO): YES